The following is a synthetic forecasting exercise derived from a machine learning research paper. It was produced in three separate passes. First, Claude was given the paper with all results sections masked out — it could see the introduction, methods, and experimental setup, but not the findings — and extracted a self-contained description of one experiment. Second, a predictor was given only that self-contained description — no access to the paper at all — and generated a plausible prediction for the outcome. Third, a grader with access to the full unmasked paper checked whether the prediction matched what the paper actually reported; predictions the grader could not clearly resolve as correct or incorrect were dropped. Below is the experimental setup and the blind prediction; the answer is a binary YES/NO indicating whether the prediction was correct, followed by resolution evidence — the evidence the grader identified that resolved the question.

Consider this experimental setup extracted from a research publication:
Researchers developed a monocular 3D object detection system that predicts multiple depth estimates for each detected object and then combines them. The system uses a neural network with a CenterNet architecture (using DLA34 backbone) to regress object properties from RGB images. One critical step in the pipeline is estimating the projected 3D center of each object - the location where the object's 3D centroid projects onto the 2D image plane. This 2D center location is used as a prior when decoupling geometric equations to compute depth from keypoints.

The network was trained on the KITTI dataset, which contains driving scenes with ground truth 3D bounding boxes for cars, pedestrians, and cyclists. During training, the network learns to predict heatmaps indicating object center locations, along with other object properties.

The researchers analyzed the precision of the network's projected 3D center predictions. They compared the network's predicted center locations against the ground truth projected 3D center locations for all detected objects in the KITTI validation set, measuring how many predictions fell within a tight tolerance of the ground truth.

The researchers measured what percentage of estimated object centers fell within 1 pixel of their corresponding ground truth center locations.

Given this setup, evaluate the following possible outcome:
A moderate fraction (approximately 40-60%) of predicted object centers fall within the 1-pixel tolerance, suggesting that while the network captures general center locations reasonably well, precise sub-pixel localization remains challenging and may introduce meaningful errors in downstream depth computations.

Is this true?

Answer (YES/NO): NO